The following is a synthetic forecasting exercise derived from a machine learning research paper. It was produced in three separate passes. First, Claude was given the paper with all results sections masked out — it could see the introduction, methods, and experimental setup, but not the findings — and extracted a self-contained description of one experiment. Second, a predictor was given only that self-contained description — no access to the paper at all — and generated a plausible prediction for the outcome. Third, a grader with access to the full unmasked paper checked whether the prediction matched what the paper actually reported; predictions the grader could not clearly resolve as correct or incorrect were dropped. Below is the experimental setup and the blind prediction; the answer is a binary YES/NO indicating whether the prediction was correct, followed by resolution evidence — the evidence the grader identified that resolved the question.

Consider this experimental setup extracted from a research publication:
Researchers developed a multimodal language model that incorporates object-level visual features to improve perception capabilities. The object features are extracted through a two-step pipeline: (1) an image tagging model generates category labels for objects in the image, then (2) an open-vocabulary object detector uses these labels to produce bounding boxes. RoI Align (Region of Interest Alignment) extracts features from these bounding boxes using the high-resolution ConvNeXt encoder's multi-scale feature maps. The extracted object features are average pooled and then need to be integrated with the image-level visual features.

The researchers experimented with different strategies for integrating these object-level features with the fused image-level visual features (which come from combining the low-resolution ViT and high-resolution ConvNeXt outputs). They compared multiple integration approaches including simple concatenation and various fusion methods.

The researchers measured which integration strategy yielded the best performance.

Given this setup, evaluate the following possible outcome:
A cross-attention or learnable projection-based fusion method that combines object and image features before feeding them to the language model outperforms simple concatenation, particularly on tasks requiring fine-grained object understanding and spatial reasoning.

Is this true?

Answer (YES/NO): NO